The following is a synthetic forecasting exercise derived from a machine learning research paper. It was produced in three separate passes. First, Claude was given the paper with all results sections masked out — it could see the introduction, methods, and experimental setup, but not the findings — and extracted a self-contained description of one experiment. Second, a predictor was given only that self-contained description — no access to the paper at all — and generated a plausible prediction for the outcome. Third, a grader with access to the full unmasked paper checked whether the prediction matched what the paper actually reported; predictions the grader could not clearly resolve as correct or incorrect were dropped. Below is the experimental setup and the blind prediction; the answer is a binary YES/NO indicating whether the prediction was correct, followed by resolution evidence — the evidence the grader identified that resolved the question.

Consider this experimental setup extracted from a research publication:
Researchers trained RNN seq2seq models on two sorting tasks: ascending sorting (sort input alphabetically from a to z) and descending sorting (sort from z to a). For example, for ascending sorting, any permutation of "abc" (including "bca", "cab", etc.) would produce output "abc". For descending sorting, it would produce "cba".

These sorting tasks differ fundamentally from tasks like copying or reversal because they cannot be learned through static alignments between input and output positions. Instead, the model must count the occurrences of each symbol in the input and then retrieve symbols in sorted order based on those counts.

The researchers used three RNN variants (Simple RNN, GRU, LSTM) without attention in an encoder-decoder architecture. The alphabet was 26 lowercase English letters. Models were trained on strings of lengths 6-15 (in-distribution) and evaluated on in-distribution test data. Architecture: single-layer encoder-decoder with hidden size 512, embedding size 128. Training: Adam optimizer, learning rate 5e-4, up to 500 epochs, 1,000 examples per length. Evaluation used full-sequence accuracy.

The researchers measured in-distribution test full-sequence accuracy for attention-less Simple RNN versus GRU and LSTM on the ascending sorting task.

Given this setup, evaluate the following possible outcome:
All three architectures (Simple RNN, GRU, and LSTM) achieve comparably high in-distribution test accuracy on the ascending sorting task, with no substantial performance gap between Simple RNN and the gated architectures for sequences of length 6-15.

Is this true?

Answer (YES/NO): NO